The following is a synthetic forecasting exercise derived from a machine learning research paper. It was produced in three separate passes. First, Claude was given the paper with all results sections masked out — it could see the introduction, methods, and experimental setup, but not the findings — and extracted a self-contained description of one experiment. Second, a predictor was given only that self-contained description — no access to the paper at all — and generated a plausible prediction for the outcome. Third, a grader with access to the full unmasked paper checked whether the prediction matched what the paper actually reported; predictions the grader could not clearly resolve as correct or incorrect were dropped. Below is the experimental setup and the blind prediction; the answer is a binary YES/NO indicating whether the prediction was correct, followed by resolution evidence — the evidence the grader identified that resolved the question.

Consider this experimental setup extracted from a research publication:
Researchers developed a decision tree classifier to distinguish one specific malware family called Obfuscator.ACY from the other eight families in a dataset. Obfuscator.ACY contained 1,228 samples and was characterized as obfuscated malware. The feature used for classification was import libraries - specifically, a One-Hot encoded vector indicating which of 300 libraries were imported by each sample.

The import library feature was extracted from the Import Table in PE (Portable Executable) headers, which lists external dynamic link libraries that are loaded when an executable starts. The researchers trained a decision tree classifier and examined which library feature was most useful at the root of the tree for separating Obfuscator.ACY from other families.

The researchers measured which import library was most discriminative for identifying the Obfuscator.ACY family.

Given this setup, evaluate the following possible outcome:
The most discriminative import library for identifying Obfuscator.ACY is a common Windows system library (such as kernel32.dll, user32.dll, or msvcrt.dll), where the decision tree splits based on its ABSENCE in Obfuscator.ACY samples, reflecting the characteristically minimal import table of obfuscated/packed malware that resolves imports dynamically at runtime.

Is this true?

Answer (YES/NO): NO